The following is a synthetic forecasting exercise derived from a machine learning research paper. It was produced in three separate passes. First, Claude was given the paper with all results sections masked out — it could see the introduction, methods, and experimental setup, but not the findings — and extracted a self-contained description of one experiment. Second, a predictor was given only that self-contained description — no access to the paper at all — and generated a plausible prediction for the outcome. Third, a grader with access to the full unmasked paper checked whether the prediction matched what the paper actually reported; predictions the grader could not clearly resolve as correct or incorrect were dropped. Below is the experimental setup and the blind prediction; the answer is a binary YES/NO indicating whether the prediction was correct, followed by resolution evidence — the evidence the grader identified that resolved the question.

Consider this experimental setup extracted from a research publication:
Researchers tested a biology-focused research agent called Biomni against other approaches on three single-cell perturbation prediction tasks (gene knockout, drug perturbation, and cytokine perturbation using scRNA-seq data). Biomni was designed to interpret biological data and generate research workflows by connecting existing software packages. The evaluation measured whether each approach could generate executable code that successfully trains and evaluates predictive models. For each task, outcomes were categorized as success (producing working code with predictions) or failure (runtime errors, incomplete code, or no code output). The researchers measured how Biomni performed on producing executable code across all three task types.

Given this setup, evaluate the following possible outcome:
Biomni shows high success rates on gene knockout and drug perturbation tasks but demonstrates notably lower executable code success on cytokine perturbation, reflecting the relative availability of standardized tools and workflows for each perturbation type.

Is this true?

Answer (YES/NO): NO